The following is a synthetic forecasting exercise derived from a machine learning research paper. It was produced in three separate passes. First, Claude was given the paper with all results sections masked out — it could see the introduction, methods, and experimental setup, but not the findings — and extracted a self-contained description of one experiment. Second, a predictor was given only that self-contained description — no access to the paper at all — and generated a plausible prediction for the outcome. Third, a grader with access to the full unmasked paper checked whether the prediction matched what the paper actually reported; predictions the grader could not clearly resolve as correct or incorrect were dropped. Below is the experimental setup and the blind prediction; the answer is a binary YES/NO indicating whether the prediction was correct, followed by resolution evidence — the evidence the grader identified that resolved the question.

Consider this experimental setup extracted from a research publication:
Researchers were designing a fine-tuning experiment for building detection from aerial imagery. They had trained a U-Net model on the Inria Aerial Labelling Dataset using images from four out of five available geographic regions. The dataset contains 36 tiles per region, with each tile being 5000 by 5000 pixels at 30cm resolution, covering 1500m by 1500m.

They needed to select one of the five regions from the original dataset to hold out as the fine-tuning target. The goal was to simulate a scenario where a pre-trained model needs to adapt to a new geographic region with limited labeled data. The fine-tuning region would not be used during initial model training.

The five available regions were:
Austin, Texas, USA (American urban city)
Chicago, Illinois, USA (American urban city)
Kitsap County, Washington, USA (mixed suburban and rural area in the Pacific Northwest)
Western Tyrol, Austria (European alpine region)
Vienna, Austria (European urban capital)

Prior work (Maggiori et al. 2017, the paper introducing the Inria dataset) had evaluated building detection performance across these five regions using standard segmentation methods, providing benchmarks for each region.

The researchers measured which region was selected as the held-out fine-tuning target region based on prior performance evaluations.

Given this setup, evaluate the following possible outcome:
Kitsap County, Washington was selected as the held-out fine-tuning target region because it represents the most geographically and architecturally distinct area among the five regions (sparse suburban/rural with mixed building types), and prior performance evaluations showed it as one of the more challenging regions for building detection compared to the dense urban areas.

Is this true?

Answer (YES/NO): YES